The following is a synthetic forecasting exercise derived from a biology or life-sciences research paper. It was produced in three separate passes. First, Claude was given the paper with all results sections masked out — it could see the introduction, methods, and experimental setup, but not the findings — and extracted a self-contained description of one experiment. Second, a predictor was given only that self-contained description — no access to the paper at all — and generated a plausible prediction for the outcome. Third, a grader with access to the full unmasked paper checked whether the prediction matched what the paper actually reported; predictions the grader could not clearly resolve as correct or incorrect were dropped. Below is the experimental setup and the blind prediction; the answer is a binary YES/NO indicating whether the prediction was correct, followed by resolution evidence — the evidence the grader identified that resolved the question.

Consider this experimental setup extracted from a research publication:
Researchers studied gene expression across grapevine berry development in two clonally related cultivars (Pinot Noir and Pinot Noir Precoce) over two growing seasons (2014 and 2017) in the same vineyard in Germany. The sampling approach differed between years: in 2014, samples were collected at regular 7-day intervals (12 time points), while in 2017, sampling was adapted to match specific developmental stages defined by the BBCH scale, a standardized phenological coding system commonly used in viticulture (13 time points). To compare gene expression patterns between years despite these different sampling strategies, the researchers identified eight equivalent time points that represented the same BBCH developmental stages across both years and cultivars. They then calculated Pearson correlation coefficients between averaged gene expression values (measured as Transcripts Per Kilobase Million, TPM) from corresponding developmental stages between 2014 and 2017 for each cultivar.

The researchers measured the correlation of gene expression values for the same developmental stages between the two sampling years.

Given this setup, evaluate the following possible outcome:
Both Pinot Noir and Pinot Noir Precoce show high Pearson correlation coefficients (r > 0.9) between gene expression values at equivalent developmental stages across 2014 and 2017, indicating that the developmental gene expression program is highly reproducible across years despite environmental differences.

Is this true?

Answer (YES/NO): NO